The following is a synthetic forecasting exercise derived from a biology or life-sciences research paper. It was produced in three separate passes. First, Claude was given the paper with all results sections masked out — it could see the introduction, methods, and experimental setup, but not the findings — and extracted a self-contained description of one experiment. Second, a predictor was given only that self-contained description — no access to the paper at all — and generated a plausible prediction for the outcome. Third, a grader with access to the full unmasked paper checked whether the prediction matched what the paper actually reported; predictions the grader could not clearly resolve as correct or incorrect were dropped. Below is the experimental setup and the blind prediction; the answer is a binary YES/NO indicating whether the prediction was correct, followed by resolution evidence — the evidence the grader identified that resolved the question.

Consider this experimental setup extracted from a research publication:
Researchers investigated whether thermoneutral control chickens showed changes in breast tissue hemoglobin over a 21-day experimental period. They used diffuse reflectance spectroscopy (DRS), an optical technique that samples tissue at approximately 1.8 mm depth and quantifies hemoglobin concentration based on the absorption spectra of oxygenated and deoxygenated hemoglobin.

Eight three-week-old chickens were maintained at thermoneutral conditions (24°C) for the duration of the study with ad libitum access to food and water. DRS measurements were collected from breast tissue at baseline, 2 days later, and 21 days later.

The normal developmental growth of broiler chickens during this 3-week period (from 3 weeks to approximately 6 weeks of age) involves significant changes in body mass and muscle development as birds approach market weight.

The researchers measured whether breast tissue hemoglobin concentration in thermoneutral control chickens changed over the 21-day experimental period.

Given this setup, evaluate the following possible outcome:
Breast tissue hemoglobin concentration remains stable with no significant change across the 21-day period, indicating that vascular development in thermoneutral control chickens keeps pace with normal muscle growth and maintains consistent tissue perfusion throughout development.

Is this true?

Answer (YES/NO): NO